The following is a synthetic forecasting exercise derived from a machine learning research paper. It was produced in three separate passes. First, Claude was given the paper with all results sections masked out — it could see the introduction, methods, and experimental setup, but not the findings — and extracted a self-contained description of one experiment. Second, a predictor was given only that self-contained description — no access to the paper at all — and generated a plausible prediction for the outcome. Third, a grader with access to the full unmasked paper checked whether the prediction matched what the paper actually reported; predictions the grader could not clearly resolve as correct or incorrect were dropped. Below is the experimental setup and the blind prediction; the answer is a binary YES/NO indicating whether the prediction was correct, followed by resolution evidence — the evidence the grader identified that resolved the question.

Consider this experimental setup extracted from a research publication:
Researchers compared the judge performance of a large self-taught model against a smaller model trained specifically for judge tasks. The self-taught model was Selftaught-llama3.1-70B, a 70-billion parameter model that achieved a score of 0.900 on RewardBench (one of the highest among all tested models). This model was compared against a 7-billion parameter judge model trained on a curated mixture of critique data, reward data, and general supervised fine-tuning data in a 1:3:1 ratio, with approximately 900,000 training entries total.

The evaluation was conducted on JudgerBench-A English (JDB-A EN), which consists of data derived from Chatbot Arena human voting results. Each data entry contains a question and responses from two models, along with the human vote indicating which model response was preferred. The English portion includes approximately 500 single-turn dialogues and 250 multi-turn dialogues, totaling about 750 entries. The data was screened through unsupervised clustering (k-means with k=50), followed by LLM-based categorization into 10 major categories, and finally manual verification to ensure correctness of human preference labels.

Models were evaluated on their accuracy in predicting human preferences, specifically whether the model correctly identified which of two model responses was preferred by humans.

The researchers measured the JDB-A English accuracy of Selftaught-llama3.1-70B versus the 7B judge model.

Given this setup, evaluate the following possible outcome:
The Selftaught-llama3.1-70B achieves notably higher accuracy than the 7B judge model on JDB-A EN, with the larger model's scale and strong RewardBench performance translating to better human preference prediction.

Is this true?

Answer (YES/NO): NO